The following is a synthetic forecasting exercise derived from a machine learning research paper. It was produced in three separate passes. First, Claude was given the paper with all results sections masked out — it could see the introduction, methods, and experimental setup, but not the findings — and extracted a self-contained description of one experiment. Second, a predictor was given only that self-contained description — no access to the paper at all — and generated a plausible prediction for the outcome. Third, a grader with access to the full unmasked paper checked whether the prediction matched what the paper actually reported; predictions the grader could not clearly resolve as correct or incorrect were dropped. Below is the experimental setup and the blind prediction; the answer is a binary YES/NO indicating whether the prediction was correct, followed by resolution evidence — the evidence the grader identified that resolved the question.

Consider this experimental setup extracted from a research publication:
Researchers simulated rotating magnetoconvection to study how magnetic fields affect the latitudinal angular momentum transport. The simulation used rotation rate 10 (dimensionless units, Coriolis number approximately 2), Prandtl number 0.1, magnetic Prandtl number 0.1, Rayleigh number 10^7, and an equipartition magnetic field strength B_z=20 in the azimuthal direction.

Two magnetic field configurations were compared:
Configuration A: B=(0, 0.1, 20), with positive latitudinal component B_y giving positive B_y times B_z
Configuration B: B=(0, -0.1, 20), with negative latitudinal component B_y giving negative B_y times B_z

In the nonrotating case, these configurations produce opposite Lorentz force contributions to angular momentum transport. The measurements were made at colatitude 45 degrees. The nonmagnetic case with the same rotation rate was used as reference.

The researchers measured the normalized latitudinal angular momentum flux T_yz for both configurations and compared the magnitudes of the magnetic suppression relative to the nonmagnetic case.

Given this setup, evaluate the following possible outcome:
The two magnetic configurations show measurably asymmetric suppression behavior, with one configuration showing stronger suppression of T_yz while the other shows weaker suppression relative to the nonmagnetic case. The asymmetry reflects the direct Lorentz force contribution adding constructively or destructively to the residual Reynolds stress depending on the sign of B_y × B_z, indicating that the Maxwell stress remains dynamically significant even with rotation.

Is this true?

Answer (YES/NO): NO